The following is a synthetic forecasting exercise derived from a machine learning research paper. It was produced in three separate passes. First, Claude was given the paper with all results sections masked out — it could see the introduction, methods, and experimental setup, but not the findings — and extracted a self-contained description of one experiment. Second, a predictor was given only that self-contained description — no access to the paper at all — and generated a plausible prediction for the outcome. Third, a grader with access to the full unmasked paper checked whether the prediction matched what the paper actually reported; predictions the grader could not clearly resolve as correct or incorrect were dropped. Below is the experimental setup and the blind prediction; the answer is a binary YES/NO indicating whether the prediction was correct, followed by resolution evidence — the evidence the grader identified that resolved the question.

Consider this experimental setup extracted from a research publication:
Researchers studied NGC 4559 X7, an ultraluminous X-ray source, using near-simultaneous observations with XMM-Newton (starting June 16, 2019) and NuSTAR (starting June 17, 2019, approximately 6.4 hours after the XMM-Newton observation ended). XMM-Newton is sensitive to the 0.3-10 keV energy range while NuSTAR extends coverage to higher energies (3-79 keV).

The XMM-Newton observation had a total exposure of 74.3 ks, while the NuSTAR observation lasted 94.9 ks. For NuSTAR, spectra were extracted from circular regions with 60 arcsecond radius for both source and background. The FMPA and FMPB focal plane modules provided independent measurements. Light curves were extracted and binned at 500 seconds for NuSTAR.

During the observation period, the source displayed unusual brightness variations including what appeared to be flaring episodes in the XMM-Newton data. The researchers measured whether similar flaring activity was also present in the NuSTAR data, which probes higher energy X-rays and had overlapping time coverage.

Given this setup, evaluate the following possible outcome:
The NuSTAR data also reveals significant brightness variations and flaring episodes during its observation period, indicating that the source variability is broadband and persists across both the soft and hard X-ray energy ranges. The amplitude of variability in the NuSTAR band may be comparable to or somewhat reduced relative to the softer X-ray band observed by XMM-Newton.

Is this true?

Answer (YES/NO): YES